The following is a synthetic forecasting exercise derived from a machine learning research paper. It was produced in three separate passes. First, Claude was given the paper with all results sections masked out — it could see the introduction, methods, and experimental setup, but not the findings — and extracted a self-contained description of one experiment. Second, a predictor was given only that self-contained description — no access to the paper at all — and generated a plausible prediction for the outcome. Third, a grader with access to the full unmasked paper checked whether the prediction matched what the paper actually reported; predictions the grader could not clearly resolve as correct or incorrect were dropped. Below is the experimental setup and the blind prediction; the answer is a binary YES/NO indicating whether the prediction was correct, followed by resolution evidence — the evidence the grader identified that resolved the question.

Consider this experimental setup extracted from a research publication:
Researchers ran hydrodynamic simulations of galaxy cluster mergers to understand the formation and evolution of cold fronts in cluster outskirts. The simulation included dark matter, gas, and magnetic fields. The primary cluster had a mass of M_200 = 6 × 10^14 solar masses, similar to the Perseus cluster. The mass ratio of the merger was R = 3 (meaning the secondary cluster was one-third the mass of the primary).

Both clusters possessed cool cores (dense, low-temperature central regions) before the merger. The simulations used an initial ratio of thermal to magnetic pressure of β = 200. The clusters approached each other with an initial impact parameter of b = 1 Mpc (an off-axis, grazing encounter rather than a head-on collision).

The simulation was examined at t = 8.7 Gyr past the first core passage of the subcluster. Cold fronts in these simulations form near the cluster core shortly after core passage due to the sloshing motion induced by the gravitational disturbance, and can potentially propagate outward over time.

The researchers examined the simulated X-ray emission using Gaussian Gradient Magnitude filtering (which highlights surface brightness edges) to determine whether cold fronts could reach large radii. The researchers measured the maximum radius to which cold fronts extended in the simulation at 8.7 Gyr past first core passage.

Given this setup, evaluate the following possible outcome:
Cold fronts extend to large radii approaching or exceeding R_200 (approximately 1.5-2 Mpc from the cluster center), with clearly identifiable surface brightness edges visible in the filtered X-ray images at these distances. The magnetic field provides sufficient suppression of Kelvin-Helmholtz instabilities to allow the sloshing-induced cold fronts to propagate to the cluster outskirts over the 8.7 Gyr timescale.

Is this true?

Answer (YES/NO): YES